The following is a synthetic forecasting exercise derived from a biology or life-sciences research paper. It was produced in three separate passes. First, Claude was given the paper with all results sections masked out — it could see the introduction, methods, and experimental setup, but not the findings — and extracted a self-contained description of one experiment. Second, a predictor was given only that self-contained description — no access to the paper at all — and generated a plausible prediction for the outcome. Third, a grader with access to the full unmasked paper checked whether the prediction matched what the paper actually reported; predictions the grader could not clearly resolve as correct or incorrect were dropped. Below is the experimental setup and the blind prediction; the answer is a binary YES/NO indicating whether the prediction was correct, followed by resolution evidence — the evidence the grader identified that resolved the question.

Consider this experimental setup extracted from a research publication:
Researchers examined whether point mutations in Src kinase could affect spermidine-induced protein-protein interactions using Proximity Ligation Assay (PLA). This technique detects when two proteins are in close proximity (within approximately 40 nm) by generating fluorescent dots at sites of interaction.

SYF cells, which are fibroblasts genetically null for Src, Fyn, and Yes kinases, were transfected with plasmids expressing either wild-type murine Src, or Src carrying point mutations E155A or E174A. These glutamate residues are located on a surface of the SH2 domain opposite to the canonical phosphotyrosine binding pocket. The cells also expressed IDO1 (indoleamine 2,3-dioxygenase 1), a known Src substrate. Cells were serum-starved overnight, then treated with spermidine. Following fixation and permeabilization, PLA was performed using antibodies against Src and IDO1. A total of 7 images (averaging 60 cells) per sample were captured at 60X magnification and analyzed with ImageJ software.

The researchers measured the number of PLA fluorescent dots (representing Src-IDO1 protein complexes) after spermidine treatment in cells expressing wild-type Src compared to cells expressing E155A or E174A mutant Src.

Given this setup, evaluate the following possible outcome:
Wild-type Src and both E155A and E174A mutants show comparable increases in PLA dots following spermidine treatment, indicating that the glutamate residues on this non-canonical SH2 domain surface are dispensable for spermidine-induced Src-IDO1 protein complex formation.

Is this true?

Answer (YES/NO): NO